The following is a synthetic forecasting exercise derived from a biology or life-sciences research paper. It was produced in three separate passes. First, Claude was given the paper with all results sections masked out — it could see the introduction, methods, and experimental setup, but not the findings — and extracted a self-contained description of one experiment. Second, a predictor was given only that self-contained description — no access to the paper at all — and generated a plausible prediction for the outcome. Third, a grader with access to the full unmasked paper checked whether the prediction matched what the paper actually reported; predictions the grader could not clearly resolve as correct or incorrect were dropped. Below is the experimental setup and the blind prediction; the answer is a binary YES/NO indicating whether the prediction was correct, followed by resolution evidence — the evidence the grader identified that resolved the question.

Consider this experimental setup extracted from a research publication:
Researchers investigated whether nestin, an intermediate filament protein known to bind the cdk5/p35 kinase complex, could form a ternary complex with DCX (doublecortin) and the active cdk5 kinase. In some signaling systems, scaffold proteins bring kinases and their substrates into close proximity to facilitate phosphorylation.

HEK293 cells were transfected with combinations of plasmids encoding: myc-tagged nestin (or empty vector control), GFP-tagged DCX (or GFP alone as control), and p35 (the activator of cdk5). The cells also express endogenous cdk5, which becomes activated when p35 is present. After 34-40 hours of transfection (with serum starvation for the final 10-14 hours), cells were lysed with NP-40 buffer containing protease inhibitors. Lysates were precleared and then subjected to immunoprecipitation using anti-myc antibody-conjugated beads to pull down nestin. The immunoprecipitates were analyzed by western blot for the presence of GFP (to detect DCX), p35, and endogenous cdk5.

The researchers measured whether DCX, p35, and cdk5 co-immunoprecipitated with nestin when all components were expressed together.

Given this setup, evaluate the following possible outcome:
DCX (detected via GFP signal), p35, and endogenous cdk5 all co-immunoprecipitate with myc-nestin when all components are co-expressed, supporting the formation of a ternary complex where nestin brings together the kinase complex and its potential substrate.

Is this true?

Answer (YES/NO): YES